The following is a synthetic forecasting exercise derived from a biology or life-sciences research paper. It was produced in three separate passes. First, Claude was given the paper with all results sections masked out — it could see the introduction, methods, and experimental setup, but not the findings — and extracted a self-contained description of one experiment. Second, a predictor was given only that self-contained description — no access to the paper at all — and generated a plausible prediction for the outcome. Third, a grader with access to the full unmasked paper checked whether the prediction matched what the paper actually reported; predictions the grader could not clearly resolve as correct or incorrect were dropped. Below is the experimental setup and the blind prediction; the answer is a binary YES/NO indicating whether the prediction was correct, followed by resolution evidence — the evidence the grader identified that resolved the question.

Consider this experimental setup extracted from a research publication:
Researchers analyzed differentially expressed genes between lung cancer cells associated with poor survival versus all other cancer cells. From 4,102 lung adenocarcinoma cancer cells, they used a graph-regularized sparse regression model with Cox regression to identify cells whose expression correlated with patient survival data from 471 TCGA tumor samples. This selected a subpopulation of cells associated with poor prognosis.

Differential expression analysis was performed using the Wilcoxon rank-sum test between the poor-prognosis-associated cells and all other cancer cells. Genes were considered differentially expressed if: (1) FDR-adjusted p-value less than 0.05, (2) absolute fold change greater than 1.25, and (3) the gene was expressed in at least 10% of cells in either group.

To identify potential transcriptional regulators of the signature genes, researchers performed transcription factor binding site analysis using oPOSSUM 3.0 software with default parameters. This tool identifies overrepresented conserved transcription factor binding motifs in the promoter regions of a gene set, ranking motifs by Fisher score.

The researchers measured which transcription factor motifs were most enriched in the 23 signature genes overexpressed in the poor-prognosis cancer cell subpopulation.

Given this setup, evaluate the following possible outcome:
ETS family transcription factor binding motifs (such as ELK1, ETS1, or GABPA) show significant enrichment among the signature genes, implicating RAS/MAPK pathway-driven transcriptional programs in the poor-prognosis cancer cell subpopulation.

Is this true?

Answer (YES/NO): NO